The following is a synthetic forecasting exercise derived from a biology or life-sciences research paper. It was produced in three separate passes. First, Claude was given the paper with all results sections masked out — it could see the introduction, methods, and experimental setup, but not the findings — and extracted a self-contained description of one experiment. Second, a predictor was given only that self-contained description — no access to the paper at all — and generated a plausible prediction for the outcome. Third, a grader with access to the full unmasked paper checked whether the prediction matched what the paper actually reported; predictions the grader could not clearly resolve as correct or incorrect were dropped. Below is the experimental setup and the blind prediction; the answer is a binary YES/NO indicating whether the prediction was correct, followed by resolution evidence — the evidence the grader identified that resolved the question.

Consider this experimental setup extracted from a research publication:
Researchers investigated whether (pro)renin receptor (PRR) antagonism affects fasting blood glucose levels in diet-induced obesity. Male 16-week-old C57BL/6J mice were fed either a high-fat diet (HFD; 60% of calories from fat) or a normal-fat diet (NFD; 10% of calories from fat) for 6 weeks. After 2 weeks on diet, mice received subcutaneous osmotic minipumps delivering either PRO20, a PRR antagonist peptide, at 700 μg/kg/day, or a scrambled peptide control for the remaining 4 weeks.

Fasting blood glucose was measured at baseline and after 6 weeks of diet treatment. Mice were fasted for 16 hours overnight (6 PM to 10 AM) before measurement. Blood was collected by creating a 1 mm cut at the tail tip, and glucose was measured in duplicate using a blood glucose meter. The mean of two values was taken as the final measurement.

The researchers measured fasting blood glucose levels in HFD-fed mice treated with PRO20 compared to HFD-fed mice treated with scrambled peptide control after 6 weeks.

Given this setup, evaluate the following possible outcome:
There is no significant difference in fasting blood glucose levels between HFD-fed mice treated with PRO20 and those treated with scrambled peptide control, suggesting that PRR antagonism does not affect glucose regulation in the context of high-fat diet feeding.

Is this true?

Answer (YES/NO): YES